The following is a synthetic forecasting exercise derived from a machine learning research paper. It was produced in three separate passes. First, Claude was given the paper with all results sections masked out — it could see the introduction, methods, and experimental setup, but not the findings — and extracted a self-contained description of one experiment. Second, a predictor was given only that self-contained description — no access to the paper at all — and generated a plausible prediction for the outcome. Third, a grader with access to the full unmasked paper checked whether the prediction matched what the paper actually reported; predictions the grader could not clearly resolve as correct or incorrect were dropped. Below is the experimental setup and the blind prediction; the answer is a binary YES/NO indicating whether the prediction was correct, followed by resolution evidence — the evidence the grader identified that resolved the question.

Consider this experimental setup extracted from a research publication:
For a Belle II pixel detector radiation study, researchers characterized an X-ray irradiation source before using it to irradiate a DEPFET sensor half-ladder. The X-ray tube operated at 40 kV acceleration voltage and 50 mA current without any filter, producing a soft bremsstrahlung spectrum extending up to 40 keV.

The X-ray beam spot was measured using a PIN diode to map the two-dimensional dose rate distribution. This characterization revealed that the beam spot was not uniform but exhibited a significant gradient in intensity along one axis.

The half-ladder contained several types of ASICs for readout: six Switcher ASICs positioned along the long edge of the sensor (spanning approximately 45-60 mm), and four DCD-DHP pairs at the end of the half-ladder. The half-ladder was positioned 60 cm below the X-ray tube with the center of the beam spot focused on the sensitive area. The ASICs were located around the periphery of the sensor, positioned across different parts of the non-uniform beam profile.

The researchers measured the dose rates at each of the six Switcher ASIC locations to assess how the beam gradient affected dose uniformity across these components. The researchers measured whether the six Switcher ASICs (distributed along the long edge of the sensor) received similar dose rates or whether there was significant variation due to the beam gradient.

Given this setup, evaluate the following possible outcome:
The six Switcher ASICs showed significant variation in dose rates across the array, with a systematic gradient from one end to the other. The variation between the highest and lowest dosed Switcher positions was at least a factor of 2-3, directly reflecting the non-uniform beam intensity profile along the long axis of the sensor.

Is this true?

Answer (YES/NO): NO